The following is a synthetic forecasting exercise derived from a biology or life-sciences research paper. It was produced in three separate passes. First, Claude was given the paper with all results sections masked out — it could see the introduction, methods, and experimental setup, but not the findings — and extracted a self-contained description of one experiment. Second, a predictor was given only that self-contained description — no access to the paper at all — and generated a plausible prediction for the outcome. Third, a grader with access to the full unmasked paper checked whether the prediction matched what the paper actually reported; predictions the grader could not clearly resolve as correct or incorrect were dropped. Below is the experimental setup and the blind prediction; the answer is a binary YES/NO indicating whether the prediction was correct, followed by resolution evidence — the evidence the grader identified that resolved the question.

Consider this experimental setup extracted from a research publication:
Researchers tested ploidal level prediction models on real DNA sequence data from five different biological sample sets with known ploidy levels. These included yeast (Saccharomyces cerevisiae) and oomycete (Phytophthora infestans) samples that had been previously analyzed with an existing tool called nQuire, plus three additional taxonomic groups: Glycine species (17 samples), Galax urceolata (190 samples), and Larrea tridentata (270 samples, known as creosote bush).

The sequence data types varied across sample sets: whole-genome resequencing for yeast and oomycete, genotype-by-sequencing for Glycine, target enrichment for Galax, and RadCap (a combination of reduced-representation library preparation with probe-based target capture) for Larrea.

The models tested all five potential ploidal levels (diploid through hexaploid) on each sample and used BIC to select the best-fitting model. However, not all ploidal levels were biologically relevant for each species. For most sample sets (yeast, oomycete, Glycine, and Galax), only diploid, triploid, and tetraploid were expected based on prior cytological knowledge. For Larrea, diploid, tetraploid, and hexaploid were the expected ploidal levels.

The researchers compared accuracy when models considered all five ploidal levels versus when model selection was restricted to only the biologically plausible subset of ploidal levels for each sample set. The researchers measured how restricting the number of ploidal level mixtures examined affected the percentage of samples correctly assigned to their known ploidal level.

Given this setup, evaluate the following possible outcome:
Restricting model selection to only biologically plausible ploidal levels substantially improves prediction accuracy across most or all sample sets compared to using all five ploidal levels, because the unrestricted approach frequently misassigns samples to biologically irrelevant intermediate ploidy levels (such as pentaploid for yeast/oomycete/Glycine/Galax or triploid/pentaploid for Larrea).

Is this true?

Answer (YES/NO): NO